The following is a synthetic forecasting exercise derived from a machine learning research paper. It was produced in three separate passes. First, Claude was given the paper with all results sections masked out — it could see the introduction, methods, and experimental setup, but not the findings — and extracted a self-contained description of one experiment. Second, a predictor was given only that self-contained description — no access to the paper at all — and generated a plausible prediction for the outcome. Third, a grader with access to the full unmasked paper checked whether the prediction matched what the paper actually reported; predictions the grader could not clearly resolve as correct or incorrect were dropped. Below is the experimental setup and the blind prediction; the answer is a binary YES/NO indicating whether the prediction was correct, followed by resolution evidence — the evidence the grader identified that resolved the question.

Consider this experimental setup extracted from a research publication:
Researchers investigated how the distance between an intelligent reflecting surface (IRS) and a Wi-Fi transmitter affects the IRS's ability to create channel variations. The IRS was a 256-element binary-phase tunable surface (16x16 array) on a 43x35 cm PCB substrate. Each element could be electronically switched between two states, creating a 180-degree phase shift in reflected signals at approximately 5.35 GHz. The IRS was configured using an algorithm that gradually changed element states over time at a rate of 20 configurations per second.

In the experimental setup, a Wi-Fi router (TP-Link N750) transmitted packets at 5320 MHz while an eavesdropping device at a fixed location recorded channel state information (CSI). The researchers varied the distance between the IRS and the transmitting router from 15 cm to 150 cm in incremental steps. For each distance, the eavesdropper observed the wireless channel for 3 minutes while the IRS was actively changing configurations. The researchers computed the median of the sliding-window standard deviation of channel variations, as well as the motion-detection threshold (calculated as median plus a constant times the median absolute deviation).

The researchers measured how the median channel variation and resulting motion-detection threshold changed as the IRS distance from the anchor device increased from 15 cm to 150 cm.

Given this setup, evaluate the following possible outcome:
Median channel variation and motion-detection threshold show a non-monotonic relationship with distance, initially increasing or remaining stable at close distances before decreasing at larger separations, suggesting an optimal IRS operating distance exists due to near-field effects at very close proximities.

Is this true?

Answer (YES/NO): NO